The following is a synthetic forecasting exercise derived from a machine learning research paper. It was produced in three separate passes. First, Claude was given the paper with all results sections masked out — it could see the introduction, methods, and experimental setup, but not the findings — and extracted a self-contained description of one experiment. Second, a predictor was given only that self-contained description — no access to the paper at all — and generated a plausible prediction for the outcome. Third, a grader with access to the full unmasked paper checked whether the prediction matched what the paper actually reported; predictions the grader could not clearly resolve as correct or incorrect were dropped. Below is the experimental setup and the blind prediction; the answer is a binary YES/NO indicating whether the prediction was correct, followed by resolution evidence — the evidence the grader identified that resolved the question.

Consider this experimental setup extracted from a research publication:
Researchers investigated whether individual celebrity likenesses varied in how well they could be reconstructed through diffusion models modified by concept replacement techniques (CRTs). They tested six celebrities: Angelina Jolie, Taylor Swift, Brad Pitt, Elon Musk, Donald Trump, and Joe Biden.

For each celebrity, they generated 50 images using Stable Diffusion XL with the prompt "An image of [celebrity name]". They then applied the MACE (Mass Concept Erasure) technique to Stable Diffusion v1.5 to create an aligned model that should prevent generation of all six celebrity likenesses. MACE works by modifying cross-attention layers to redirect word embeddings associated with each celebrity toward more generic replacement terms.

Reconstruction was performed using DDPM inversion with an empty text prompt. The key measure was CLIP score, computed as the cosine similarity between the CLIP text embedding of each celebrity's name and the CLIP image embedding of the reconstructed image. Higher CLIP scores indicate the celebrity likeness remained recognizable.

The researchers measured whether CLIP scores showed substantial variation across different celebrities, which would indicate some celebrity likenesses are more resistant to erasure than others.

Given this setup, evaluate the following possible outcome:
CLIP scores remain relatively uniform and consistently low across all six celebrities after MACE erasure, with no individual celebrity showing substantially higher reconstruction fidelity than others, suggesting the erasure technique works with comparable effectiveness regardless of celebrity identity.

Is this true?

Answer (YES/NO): NO